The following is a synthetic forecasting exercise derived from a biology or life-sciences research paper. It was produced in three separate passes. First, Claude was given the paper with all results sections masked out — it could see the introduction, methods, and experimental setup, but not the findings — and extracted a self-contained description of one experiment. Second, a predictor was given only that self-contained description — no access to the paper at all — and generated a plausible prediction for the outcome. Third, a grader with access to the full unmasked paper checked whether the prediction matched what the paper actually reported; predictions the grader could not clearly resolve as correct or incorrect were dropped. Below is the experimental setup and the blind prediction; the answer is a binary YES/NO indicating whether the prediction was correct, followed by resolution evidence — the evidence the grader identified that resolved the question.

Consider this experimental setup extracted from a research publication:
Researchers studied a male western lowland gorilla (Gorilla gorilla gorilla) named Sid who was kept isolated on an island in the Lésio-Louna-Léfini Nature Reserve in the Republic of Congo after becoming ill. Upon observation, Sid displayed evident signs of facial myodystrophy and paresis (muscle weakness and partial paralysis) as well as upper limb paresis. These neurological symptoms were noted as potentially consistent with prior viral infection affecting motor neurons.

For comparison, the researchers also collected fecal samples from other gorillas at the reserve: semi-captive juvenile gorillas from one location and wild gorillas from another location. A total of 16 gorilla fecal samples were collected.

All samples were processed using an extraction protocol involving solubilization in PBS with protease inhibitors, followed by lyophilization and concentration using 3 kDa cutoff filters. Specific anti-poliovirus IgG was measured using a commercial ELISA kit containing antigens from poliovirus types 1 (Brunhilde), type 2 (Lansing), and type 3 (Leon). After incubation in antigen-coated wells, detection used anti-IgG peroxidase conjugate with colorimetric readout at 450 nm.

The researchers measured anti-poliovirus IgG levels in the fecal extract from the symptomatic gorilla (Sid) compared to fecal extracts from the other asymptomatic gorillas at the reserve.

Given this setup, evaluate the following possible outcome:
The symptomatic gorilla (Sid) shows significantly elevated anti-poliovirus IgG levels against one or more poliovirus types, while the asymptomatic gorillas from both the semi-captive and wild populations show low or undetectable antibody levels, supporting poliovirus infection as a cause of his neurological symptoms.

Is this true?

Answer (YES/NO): NO